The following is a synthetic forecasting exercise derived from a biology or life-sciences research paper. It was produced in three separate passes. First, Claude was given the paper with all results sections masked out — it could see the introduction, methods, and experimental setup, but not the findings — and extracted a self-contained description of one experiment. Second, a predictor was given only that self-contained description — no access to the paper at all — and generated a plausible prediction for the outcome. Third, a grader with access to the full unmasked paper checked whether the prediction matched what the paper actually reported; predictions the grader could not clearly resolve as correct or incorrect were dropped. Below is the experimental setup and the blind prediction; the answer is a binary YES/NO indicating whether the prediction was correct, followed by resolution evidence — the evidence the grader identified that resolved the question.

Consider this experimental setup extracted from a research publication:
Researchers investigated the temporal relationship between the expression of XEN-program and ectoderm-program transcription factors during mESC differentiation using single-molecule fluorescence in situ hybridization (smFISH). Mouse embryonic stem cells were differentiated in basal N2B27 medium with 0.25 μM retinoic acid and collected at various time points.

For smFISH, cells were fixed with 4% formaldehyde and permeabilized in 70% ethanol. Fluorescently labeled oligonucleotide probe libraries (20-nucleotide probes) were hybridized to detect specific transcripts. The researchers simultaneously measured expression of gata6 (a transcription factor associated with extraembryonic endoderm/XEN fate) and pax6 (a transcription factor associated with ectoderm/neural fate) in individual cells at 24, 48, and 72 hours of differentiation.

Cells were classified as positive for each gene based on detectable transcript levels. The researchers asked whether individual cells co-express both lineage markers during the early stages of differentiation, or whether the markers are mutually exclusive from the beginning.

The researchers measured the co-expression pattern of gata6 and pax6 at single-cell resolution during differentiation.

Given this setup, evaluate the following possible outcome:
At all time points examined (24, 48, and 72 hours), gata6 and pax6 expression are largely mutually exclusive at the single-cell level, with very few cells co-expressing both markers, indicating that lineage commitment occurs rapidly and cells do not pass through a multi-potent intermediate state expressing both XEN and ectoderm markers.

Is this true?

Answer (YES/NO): YES